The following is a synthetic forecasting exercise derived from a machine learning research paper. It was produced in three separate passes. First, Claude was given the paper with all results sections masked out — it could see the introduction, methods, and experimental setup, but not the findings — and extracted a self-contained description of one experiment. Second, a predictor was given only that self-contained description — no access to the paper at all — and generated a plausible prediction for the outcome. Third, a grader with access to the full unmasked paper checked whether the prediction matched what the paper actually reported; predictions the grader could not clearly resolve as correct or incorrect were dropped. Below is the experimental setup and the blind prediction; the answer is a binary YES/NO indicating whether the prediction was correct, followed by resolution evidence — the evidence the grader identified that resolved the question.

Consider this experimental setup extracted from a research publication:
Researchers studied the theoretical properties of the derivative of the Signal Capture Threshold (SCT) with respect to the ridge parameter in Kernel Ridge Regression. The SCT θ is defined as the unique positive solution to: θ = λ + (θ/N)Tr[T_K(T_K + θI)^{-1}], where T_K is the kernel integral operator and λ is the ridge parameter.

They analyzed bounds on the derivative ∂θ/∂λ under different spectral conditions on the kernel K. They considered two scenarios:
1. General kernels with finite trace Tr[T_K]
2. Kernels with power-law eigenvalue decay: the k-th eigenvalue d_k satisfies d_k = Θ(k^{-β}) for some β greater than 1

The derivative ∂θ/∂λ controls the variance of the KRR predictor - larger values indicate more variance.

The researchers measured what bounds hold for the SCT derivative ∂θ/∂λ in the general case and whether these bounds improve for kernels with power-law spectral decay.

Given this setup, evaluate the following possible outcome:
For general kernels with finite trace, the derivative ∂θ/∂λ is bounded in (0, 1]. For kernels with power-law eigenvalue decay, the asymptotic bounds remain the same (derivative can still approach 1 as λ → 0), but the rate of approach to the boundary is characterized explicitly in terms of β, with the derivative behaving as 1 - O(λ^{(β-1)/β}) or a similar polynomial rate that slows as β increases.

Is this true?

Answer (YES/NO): NO